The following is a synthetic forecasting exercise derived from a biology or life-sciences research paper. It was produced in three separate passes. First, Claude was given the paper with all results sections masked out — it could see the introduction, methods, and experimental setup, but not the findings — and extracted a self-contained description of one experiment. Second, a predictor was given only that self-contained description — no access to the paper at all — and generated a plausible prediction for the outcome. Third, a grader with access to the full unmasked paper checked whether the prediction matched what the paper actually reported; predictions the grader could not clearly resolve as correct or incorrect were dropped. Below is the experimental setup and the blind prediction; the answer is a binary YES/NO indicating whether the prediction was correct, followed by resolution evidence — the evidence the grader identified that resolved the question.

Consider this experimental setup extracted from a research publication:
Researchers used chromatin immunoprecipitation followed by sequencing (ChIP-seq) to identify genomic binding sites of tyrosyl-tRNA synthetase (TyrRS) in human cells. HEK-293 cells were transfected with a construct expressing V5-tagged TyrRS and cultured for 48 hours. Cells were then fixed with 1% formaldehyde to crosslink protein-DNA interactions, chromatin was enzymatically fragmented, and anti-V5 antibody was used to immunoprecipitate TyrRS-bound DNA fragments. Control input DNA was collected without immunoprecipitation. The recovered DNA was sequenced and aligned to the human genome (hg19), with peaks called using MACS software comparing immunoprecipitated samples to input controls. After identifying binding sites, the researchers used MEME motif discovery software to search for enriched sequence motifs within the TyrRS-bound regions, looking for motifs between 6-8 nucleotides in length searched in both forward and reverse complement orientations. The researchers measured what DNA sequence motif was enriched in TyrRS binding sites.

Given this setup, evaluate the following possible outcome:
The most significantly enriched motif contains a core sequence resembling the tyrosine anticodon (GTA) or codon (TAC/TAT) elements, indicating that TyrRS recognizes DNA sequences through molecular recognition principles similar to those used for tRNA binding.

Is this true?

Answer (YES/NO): NO